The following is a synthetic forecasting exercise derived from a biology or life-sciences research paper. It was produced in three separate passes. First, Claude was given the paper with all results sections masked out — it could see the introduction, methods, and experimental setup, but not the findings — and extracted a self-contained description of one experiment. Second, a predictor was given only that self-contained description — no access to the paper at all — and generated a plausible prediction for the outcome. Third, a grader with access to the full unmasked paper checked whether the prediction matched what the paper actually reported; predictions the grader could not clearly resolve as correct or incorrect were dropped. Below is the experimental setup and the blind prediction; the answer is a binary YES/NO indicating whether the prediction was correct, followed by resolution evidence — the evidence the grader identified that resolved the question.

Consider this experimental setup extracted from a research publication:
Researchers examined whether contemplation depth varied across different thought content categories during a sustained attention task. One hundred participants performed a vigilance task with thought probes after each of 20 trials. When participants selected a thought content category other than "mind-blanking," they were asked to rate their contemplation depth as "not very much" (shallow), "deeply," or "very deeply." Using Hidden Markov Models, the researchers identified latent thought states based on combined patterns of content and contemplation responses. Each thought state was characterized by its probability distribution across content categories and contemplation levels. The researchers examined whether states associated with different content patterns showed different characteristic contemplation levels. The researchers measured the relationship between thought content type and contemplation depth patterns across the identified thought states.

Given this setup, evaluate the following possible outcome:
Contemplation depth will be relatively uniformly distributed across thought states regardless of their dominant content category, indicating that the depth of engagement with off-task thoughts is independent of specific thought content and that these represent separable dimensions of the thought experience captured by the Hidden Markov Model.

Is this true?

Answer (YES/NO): NO